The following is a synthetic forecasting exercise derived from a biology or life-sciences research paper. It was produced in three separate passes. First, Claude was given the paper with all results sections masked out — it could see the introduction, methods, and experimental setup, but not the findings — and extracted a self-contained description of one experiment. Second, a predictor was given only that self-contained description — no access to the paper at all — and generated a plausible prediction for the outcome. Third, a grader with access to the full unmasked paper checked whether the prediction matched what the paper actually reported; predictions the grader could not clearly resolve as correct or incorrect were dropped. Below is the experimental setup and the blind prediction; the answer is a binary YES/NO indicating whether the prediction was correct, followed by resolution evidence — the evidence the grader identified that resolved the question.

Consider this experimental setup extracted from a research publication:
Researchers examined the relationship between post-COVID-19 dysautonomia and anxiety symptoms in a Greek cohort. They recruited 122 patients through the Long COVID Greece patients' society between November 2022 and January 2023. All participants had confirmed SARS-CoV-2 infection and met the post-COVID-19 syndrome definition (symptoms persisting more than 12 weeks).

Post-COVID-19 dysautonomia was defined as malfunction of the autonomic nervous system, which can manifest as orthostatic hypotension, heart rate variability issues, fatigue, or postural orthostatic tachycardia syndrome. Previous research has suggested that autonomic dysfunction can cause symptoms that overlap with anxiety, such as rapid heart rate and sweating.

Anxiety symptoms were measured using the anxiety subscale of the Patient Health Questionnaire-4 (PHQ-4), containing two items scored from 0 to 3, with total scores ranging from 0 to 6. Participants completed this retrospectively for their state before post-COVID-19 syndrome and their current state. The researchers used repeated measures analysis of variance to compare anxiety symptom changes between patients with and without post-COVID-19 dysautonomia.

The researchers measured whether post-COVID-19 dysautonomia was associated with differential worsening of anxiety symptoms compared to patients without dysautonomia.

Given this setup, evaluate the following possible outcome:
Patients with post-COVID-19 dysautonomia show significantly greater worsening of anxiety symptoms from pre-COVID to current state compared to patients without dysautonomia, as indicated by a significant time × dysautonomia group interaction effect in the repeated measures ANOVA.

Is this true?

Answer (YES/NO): NO